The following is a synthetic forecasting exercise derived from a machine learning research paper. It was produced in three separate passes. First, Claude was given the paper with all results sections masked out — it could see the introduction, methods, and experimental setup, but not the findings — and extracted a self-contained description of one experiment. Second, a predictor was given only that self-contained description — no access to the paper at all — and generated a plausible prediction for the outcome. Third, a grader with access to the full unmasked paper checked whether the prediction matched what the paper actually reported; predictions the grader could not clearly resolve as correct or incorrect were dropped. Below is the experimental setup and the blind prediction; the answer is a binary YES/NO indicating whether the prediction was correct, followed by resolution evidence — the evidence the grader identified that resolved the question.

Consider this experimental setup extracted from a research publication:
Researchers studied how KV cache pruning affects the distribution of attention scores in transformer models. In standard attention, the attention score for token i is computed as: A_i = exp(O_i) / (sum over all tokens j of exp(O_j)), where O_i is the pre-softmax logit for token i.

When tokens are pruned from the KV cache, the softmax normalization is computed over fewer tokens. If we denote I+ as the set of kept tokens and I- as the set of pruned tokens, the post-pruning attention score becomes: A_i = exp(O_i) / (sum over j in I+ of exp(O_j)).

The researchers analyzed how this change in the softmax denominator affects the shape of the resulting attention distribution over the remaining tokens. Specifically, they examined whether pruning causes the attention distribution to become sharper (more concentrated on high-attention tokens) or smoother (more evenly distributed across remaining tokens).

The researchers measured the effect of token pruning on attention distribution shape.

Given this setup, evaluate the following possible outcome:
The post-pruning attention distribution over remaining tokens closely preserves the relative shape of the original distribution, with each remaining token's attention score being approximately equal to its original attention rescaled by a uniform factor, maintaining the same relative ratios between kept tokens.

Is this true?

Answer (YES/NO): NO